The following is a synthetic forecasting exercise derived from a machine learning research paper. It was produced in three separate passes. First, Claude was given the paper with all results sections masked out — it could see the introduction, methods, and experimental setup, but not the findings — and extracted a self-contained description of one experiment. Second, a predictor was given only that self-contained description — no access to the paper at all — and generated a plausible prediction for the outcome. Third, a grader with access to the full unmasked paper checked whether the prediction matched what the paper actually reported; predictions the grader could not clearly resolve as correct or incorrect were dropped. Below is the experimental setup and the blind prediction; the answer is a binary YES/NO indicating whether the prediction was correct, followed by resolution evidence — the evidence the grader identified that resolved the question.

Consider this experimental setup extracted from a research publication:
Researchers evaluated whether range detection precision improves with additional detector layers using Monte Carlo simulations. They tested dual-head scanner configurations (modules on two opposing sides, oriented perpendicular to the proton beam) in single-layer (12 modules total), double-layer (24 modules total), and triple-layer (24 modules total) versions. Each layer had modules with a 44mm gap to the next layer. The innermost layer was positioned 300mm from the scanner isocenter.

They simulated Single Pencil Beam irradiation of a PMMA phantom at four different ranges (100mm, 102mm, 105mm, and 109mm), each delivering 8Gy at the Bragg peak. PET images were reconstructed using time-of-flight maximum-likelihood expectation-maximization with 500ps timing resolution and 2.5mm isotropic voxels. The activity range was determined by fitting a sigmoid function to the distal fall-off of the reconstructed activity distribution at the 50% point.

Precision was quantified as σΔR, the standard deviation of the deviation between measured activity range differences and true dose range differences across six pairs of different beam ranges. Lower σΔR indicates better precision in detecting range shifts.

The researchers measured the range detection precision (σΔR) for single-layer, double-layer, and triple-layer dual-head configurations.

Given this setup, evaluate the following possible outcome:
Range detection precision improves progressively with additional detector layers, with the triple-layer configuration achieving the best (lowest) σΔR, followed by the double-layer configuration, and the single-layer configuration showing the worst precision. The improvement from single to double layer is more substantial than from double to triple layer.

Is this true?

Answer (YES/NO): NO